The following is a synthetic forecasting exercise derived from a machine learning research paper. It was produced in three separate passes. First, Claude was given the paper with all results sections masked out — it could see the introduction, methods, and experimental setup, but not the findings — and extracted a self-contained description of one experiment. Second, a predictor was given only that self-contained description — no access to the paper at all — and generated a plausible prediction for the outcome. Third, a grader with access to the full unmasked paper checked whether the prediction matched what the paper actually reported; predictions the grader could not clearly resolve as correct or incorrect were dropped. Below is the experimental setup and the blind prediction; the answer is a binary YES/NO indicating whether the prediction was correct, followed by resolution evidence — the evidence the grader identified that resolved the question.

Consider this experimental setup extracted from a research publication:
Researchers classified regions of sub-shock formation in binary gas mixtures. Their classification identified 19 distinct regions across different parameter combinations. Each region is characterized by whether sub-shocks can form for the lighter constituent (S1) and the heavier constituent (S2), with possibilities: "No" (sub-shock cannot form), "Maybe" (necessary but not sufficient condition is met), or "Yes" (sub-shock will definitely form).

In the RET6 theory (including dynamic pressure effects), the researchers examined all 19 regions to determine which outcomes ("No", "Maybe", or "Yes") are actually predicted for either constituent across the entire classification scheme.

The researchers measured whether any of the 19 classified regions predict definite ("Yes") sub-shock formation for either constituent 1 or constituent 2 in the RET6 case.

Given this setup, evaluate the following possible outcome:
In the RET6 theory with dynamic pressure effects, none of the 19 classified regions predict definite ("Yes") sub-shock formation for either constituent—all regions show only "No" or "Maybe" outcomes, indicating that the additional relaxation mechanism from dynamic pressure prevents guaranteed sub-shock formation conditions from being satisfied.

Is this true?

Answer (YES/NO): NO